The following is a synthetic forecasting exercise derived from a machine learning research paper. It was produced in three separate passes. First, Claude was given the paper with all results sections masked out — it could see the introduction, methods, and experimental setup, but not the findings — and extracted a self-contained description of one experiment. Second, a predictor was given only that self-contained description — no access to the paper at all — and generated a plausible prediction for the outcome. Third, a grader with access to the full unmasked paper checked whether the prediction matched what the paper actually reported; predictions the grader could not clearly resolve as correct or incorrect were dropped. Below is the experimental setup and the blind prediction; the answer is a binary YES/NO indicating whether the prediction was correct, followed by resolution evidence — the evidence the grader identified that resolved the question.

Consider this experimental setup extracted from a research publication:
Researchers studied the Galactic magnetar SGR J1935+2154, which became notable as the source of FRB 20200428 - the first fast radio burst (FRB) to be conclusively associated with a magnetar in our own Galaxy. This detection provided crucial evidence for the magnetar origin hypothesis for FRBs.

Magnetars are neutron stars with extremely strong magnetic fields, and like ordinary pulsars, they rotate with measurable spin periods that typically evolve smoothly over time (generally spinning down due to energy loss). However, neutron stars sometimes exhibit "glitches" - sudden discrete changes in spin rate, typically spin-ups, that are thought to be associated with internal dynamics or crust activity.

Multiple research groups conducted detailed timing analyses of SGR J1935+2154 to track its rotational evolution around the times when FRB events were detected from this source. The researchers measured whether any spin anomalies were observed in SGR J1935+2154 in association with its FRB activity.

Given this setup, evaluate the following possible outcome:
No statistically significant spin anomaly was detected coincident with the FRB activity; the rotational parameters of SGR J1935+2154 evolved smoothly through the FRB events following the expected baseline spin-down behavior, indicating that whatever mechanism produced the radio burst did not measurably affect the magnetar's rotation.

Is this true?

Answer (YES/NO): NO